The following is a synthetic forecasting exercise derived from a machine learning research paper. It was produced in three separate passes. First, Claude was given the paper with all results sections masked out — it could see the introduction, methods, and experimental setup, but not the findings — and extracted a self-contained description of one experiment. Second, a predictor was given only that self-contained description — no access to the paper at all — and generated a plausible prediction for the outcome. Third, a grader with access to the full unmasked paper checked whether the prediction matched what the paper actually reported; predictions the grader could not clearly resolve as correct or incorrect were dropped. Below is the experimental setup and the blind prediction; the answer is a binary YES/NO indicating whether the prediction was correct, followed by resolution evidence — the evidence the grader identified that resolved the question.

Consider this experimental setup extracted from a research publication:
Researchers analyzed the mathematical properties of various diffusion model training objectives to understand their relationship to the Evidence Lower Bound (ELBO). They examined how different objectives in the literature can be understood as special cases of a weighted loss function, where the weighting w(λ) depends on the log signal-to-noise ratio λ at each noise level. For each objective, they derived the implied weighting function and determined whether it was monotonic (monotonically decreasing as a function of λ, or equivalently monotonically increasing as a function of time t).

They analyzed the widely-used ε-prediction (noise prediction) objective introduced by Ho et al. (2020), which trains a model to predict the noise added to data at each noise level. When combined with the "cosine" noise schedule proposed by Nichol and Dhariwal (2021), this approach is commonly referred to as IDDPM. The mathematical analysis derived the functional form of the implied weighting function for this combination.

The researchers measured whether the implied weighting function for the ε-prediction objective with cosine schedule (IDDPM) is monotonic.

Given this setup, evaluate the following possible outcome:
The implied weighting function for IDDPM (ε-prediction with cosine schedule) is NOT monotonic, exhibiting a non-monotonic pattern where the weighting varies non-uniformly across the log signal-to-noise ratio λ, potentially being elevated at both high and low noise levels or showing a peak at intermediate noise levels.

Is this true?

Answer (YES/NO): YES